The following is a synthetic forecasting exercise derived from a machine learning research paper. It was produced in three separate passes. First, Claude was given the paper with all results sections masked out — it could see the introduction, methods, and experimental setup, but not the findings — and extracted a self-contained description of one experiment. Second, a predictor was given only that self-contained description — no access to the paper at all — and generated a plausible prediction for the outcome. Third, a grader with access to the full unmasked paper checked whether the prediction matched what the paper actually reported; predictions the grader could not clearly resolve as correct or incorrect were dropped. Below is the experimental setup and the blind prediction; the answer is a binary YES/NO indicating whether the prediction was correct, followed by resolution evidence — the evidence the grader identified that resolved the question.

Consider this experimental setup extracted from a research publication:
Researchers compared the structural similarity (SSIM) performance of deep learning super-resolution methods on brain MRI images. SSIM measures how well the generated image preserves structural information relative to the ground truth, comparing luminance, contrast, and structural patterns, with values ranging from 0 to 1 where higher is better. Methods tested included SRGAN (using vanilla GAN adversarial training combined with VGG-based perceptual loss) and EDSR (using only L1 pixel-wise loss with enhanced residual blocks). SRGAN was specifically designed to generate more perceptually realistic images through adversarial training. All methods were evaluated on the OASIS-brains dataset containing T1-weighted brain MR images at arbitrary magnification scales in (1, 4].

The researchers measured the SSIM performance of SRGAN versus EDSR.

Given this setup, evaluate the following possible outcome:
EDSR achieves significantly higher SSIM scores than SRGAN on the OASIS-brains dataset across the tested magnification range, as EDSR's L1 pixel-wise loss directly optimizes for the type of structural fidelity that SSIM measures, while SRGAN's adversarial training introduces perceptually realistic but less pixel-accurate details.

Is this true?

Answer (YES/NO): YES